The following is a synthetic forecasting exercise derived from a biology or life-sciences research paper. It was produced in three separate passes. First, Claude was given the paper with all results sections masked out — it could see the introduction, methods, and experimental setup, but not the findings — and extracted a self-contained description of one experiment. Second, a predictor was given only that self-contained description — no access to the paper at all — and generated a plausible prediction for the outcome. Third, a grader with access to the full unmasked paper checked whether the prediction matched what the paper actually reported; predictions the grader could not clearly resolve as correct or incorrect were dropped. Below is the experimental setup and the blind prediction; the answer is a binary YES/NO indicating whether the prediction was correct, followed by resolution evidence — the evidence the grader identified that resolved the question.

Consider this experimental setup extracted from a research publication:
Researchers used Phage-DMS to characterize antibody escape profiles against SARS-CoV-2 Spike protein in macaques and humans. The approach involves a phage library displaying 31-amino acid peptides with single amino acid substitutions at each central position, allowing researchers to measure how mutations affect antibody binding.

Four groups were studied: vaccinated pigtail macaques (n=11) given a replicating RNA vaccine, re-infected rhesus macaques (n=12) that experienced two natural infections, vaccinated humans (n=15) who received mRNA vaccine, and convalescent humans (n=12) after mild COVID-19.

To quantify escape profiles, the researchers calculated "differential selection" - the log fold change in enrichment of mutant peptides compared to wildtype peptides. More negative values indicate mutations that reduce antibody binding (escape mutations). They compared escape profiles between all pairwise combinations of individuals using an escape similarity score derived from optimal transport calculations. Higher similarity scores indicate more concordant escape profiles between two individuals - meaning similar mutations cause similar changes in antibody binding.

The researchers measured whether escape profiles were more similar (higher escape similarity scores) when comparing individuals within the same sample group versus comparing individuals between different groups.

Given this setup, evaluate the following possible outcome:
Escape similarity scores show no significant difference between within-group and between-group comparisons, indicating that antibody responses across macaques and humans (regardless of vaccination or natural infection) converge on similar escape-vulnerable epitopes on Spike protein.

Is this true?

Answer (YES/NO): NO